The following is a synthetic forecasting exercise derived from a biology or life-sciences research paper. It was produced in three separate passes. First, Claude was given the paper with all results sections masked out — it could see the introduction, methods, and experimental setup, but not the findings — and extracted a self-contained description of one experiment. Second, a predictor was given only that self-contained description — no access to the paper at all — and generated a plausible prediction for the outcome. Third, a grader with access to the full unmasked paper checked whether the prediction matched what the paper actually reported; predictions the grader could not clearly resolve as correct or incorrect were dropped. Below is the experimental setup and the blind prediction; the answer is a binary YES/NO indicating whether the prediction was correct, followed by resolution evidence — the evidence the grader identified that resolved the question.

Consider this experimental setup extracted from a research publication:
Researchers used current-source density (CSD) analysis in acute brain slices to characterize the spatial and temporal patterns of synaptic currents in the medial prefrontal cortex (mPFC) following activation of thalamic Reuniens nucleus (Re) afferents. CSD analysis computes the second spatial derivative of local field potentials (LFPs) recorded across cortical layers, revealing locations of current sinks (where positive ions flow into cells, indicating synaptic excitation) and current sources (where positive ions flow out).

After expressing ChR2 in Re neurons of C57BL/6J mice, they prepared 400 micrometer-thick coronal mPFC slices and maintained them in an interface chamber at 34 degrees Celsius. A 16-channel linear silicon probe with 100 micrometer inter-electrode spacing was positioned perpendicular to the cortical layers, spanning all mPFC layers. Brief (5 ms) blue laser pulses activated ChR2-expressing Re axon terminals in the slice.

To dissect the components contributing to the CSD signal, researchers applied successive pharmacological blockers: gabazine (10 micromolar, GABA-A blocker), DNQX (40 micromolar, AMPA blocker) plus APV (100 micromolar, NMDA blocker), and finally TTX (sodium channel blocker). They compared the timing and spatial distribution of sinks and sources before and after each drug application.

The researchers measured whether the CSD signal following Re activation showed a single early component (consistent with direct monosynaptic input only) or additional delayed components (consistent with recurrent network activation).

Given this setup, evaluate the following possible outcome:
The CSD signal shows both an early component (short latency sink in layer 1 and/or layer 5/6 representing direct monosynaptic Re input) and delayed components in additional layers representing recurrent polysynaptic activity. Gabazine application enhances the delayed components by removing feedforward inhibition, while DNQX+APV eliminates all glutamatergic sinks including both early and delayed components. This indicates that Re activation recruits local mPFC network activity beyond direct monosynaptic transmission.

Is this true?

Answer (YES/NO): YES